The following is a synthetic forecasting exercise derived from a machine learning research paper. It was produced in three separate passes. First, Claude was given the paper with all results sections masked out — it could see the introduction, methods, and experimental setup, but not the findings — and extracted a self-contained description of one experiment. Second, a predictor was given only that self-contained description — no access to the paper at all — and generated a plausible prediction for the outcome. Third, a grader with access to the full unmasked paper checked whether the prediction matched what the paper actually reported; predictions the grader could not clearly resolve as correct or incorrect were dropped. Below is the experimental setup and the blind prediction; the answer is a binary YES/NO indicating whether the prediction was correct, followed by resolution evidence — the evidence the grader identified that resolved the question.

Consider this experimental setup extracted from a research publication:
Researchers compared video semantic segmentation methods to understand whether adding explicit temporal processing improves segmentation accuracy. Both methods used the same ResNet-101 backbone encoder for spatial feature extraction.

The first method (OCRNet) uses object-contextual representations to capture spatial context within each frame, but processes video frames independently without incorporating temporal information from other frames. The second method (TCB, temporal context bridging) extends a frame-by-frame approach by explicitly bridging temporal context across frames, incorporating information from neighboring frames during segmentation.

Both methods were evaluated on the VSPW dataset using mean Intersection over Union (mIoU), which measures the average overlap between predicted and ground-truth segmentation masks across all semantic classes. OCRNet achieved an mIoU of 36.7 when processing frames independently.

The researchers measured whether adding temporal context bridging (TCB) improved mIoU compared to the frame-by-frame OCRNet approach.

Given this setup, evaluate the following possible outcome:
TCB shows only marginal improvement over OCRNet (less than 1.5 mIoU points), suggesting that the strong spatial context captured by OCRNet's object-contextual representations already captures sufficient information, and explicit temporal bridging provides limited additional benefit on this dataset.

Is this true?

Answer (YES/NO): YES